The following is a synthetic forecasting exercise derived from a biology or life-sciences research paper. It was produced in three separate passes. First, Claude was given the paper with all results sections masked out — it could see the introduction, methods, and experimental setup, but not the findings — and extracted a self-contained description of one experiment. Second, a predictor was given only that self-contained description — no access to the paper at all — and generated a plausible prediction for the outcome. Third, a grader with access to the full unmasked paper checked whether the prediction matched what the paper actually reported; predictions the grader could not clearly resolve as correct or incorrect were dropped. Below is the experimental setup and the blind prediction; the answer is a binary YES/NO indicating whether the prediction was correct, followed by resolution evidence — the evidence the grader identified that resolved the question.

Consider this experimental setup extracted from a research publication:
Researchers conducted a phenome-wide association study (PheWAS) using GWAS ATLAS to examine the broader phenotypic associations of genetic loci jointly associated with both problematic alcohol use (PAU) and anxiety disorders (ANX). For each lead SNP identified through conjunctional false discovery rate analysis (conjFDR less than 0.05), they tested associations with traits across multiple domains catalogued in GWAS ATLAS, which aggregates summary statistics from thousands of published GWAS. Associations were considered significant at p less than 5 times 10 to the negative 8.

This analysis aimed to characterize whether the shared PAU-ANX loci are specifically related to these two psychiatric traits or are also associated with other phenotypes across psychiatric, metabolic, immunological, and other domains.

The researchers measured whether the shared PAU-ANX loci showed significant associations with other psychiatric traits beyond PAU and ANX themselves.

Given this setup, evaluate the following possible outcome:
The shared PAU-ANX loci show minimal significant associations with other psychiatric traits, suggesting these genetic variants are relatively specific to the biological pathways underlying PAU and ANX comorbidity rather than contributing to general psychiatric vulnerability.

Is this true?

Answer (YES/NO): NO